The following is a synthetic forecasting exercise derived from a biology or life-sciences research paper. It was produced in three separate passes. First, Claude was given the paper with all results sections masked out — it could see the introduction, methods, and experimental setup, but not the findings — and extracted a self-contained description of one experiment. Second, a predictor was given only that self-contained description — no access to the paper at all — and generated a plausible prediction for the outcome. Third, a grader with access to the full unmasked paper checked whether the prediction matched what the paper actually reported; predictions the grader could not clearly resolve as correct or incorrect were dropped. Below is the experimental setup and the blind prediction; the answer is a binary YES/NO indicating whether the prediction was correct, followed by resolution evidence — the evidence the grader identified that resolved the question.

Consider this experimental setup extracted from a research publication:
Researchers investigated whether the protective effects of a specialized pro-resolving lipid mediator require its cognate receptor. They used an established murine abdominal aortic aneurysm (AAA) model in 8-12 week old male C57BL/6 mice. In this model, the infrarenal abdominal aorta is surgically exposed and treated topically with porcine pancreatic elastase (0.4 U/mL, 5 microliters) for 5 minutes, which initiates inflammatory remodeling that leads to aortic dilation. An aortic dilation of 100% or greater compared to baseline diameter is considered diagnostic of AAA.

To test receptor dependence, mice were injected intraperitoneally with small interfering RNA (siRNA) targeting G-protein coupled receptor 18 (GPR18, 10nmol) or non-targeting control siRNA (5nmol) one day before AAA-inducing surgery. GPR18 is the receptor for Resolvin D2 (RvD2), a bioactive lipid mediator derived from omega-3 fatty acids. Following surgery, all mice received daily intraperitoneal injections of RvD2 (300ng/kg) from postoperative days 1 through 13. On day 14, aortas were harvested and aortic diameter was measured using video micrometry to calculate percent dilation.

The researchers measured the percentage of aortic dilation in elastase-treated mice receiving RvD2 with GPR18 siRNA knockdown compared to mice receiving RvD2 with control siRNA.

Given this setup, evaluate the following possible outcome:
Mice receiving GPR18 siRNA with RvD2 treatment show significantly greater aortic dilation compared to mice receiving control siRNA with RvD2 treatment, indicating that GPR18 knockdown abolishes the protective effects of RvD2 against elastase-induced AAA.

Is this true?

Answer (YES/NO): YES